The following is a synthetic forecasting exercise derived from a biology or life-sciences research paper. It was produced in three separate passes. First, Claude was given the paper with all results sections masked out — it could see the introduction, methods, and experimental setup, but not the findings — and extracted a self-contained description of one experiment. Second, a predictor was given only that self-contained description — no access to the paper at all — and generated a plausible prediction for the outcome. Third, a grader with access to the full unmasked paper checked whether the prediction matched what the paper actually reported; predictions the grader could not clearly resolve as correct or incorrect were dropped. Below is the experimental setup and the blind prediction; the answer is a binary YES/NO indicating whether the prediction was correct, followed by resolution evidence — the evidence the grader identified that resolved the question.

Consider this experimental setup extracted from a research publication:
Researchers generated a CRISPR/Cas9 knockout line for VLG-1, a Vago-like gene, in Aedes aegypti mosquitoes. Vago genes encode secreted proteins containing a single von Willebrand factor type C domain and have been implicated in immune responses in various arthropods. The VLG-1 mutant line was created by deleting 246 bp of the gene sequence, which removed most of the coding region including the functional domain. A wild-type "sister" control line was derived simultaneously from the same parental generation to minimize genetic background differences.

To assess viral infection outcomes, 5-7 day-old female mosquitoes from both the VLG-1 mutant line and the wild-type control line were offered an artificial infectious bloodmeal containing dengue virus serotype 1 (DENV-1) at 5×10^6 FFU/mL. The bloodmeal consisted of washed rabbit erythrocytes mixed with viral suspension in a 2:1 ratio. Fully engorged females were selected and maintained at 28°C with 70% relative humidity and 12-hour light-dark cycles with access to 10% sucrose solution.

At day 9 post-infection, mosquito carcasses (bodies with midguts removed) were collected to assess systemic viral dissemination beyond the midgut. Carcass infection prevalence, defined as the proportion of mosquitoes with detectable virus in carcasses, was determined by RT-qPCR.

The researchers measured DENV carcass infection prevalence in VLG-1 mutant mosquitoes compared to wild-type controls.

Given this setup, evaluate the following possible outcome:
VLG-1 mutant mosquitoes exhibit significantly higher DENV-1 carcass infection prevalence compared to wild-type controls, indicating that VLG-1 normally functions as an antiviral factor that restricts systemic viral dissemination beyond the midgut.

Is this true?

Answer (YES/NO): NO